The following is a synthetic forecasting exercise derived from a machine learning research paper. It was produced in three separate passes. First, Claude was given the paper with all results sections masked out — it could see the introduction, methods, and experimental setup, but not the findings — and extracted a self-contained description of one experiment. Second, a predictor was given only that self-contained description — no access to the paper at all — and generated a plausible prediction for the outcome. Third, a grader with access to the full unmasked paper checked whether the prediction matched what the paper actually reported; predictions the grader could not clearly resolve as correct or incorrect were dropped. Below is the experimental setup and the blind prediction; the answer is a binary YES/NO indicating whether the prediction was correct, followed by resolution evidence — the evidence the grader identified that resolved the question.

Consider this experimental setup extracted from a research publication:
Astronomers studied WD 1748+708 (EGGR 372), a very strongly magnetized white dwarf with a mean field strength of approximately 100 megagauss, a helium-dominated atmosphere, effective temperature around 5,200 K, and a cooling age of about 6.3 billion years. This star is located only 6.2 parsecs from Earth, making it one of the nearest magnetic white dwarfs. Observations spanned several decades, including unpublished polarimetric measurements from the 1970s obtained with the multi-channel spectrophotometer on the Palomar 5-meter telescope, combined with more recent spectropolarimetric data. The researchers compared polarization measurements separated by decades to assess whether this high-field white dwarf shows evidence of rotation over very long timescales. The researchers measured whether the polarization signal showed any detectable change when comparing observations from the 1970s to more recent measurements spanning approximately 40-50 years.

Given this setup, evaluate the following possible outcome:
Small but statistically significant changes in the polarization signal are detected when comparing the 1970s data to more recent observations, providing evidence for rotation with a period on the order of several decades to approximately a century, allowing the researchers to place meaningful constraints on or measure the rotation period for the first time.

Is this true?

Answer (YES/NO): NO